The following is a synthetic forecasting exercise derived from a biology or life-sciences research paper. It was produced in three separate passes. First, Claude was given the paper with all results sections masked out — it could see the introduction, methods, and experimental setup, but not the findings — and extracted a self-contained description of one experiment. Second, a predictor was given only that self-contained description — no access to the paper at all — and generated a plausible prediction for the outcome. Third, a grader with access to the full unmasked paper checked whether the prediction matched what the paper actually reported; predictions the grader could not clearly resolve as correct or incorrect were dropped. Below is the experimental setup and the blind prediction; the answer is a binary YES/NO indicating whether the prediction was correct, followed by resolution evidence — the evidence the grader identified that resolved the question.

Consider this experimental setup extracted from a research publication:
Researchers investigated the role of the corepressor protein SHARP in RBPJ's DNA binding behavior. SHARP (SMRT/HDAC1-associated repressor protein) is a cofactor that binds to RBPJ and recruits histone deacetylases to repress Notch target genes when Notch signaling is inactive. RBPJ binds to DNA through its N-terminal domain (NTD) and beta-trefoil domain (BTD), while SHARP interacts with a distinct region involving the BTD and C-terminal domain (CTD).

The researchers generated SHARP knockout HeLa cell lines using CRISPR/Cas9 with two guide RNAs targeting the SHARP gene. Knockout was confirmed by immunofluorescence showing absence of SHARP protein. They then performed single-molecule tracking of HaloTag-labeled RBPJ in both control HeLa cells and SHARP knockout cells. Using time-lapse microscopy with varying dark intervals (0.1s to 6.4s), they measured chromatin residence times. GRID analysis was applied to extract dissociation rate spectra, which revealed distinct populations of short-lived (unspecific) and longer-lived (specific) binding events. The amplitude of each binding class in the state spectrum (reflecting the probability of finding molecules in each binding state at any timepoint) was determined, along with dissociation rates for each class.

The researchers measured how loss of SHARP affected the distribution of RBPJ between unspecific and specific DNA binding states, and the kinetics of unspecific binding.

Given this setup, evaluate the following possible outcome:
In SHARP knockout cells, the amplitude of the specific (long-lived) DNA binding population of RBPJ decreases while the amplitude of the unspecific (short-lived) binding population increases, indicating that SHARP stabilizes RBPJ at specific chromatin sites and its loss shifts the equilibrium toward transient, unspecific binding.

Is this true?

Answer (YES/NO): NO